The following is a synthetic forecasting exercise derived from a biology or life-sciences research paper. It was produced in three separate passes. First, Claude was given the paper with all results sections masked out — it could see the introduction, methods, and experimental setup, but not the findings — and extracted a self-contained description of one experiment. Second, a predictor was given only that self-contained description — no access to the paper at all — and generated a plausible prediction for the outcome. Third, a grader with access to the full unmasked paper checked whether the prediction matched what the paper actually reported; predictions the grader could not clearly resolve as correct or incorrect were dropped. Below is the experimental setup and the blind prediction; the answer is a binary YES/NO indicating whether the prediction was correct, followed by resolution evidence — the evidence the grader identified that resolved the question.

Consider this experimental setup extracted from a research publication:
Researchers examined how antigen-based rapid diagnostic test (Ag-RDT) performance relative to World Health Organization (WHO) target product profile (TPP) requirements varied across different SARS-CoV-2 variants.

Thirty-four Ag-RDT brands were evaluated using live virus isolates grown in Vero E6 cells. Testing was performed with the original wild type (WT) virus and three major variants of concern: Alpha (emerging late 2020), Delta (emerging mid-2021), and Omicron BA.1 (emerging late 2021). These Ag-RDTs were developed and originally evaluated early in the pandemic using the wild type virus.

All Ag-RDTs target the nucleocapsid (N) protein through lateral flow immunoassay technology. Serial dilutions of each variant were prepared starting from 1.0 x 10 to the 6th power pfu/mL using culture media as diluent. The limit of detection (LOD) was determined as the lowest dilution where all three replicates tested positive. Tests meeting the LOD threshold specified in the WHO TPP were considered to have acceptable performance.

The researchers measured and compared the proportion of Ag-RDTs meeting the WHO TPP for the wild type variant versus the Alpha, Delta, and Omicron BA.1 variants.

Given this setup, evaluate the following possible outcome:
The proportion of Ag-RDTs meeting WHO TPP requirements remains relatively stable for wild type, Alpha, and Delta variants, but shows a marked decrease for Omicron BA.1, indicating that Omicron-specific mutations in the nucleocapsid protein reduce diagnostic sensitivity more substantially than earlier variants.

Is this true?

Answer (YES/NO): NO